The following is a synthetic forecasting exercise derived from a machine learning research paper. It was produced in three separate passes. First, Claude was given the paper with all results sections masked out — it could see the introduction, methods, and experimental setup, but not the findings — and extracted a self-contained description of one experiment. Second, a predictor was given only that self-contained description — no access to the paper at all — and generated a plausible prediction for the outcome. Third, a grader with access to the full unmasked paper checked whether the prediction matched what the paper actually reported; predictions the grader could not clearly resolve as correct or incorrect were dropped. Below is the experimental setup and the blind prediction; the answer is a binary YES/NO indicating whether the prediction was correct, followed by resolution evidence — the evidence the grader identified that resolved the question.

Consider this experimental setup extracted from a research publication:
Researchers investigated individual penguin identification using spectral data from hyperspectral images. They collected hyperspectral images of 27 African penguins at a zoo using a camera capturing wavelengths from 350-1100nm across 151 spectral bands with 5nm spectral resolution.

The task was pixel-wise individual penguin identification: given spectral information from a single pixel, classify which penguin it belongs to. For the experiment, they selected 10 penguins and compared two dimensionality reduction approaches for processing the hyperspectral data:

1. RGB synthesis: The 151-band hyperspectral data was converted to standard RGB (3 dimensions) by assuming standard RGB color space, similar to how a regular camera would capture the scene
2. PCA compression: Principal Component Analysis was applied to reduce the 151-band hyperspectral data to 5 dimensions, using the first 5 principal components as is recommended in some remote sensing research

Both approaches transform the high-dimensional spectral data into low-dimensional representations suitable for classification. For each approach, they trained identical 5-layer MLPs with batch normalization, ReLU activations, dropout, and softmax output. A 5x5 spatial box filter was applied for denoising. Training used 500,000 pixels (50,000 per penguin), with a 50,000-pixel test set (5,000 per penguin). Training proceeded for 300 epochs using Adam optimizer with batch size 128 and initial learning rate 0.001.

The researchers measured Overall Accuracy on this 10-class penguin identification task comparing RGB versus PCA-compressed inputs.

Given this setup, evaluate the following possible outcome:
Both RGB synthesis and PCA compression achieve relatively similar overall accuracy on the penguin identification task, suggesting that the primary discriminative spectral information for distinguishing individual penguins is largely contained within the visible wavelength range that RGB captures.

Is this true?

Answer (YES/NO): NO